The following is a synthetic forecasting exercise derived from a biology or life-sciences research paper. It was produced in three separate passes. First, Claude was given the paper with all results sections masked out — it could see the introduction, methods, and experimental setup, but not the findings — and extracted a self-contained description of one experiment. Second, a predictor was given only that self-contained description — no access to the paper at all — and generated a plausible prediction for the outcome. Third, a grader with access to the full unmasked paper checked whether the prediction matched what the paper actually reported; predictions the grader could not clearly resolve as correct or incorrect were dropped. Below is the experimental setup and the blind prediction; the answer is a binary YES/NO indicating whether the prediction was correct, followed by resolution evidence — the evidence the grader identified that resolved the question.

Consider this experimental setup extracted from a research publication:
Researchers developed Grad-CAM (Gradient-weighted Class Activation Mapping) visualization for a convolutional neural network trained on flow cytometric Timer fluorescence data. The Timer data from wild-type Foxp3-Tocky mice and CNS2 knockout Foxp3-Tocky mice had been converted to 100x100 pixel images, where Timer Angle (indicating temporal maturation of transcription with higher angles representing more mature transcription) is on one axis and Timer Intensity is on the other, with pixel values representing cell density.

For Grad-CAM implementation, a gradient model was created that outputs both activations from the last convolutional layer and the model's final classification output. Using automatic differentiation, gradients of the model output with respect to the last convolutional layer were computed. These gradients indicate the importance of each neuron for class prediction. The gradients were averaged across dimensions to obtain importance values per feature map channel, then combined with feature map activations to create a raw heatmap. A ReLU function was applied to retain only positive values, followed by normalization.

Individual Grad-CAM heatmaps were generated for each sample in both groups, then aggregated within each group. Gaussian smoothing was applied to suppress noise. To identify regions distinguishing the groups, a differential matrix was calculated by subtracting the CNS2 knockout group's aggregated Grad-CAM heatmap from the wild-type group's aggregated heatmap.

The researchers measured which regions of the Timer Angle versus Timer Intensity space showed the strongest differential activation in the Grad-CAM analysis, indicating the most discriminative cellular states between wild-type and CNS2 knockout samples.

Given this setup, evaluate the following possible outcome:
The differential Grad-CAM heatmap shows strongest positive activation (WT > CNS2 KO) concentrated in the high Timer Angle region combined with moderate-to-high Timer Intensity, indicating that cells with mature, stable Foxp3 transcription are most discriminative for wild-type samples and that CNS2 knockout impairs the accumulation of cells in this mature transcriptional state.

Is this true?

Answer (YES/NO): NO